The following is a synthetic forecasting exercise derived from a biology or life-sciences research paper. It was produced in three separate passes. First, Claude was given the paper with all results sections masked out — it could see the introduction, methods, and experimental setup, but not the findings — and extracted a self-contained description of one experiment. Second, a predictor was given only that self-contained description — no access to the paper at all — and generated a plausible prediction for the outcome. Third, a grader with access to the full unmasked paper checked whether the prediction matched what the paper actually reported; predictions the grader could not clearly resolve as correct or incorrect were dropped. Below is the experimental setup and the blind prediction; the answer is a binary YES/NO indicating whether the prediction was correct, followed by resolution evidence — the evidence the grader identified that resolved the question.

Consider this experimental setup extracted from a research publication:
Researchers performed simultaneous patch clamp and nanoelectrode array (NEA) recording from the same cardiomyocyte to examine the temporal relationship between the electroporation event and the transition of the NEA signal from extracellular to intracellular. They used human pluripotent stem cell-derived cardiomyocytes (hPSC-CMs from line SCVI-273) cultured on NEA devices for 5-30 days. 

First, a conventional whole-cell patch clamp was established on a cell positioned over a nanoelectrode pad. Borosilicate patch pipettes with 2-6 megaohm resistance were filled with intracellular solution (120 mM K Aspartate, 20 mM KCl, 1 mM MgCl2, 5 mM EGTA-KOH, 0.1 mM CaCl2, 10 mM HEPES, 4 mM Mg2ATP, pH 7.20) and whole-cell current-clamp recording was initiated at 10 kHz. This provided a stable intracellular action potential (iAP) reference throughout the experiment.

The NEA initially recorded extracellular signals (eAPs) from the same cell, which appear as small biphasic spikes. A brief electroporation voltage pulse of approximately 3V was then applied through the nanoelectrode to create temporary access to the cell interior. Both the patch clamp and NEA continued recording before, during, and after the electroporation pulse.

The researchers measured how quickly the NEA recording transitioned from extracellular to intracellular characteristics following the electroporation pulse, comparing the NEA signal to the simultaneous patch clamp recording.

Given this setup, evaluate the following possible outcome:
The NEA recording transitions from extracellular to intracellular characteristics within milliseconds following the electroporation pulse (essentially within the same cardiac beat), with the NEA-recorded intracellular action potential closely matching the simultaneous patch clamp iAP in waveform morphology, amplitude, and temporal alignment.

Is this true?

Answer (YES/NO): NO